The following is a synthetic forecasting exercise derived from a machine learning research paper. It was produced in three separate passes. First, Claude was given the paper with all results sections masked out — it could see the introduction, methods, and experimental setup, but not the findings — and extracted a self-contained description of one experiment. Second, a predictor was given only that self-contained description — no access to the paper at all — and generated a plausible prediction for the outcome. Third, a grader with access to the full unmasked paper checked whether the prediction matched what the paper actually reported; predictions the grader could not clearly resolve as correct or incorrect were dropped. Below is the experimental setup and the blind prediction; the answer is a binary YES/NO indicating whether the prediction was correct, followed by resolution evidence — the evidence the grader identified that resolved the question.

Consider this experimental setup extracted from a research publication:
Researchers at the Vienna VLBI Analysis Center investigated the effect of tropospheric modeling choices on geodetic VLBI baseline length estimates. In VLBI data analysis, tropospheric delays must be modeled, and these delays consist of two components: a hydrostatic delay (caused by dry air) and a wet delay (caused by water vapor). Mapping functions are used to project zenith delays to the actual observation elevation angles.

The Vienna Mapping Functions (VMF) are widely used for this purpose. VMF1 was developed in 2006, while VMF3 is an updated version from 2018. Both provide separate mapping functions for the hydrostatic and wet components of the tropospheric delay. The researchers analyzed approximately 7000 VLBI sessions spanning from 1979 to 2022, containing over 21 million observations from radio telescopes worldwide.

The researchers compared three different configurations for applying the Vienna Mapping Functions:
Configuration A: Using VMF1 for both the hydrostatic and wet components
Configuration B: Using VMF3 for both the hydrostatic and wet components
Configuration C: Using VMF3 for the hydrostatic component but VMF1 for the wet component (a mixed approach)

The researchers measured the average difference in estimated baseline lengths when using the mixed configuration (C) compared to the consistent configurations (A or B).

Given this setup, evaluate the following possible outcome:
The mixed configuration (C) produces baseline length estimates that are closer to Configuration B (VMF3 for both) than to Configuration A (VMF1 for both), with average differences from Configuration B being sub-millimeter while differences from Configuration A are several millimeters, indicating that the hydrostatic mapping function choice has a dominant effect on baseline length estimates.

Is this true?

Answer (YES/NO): NO